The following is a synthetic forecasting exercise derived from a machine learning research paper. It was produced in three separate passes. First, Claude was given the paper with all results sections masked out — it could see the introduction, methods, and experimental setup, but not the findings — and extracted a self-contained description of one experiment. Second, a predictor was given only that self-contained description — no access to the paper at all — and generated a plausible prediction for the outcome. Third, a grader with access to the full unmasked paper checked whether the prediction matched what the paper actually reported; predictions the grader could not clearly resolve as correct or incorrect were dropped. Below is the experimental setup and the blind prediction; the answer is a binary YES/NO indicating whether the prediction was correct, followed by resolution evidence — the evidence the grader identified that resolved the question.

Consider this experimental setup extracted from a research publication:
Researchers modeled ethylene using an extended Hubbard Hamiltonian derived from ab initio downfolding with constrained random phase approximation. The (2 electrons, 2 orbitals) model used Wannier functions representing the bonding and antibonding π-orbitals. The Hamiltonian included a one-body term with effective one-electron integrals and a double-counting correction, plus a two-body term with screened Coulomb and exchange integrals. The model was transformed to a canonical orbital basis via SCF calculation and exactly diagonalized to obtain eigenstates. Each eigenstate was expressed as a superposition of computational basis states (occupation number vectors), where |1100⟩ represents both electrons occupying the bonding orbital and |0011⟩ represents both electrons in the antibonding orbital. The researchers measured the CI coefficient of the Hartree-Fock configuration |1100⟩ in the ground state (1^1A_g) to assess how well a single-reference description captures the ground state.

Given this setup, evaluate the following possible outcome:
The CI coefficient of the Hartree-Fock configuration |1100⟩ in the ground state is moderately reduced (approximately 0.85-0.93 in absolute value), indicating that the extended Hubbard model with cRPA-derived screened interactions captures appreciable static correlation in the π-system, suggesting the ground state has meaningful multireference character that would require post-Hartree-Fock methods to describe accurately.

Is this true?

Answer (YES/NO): NO